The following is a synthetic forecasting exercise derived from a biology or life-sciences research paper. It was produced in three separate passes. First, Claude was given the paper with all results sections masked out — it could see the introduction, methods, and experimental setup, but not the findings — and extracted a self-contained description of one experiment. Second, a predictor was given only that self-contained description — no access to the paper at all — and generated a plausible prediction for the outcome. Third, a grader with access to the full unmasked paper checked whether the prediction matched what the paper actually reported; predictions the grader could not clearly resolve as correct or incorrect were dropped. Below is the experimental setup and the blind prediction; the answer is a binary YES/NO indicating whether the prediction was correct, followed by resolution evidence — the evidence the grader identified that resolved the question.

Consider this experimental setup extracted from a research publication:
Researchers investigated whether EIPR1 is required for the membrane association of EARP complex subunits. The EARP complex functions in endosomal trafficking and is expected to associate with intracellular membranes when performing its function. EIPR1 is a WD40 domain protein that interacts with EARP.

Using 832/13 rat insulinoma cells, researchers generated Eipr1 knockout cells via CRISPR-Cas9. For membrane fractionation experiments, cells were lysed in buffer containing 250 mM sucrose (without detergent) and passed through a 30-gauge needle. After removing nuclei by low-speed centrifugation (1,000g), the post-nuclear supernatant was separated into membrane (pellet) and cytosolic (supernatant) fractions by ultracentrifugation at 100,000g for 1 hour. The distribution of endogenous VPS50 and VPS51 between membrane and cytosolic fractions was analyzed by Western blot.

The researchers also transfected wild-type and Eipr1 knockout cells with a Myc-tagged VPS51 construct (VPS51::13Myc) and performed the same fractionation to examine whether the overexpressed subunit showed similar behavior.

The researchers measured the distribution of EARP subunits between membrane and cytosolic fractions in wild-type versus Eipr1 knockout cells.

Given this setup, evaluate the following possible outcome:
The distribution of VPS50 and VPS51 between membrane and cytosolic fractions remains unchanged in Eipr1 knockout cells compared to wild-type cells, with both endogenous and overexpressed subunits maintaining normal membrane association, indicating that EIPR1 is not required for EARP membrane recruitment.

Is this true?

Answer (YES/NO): NO